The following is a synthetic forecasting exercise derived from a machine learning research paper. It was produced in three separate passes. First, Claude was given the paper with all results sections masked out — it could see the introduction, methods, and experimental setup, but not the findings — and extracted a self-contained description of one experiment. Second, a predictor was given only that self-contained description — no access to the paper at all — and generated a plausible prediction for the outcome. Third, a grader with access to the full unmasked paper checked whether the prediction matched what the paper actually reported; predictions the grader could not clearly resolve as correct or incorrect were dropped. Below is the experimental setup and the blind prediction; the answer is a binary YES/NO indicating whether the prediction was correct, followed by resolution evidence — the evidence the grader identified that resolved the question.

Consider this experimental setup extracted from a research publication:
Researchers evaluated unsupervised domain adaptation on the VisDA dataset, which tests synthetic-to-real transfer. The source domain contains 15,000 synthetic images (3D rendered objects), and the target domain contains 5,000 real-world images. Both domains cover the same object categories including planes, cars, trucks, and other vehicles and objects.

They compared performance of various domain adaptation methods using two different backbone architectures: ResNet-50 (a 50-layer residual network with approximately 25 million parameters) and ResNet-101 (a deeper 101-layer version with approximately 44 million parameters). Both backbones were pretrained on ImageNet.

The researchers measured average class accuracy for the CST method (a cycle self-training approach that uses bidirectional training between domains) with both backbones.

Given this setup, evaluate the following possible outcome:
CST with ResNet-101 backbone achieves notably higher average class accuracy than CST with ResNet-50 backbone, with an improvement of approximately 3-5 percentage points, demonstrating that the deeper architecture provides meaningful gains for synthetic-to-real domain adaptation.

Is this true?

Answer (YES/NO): NO